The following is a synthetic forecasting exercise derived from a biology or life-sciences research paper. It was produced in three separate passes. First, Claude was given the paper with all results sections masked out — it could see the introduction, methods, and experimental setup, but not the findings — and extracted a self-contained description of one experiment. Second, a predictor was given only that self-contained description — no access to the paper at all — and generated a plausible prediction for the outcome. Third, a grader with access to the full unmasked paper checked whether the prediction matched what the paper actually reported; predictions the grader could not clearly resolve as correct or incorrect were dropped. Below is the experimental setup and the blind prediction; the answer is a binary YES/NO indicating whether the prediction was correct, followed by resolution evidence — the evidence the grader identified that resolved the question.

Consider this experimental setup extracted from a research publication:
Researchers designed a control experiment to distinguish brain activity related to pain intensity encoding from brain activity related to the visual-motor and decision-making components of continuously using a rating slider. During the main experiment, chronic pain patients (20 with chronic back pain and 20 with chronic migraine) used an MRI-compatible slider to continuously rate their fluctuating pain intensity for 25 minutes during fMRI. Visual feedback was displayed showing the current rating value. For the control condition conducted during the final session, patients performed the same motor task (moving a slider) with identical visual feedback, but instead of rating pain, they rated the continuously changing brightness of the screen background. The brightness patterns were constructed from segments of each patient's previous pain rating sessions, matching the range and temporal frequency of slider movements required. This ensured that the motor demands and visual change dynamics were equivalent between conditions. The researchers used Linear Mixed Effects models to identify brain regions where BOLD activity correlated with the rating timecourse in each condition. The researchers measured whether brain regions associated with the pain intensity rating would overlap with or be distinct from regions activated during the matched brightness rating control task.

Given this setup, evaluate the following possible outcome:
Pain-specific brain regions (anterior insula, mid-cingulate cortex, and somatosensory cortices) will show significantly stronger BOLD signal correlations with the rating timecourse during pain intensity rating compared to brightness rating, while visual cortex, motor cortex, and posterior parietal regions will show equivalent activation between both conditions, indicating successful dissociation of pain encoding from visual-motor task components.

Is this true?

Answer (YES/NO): NO